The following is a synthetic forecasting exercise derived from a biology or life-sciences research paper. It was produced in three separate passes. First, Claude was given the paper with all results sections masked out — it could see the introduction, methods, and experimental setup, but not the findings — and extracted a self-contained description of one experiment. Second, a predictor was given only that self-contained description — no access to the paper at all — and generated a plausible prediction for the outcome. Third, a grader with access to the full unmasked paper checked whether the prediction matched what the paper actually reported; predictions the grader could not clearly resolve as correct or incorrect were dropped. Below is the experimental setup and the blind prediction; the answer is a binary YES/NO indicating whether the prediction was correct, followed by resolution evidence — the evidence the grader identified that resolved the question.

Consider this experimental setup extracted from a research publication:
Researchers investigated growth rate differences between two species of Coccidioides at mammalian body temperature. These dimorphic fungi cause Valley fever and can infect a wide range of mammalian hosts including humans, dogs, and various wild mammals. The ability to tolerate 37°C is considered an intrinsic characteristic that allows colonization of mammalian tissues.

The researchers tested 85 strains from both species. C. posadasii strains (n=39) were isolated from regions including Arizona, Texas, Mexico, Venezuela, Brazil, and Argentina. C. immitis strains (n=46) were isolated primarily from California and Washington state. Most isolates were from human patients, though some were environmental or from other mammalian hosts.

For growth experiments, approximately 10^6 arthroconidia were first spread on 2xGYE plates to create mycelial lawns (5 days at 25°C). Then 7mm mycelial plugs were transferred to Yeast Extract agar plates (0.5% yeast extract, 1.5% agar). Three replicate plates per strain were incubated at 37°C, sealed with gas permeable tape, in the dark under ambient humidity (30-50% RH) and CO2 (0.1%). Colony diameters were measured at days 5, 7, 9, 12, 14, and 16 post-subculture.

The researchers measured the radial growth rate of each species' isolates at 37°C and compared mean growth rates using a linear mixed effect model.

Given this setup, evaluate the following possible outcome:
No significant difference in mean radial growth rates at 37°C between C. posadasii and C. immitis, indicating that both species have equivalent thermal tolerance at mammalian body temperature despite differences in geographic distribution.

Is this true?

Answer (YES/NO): NO